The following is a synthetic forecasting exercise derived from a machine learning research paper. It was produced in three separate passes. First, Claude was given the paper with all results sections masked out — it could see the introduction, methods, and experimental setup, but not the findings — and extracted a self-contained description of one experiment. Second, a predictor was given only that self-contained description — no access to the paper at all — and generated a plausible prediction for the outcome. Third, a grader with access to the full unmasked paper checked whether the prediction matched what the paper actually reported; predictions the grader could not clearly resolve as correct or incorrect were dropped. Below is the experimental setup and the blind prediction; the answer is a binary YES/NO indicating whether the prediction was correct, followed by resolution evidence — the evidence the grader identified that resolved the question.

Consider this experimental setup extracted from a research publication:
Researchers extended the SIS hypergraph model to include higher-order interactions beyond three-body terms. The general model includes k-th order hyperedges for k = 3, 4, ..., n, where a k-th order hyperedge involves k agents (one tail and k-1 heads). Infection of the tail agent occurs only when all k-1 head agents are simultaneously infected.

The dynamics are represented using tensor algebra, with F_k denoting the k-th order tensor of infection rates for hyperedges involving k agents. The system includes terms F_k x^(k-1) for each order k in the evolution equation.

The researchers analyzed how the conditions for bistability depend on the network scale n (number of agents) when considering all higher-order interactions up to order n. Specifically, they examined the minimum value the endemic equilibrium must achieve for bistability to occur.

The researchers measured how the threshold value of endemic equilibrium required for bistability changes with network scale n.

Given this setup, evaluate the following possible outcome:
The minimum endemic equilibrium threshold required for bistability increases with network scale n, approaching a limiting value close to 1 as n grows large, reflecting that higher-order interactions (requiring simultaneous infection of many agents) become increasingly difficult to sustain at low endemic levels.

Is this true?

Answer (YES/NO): YES